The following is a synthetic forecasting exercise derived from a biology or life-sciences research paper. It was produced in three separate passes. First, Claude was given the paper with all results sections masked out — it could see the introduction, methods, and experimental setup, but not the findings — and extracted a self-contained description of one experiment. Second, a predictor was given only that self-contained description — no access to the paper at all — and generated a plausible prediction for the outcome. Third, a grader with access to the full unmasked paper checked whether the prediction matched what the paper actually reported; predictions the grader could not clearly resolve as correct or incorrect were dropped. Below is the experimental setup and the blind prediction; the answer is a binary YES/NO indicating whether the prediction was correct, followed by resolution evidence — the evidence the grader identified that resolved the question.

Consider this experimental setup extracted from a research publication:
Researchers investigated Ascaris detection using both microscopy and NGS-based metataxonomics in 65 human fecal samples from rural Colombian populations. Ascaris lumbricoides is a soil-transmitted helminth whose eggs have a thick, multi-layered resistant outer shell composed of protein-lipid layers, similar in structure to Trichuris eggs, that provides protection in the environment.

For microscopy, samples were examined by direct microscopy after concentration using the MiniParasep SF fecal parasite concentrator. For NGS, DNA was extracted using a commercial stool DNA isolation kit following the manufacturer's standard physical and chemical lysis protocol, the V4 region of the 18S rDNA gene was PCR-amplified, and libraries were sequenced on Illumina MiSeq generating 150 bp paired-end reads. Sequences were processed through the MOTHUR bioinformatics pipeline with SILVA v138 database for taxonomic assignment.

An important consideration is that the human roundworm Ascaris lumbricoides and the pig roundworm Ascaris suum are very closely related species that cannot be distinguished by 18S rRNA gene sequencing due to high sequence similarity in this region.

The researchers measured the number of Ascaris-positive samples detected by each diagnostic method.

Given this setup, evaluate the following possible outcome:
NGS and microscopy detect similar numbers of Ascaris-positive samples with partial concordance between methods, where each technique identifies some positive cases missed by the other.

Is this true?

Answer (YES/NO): NO